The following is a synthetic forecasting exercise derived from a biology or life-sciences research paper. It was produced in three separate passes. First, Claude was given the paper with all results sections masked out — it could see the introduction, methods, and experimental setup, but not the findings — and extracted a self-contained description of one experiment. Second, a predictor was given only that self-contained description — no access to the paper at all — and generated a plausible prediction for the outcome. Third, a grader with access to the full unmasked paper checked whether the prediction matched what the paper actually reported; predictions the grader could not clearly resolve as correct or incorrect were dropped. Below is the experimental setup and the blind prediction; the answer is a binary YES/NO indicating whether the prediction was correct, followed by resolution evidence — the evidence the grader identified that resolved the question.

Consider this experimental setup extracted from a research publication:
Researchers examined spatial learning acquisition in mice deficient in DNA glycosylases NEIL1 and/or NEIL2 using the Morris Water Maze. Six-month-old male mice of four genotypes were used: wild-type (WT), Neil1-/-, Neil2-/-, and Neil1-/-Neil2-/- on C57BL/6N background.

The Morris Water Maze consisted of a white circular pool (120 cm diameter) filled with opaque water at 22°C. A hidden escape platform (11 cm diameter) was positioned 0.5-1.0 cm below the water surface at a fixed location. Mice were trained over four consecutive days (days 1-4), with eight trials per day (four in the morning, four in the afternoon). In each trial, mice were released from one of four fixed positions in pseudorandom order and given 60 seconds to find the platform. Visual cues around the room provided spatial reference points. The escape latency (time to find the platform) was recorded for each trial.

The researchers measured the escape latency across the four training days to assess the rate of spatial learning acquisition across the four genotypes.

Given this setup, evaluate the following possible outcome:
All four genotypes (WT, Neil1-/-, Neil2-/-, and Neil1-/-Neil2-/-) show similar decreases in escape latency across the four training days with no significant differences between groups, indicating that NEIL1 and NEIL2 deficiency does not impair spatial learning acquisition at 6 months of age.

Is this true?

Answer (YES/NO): NO